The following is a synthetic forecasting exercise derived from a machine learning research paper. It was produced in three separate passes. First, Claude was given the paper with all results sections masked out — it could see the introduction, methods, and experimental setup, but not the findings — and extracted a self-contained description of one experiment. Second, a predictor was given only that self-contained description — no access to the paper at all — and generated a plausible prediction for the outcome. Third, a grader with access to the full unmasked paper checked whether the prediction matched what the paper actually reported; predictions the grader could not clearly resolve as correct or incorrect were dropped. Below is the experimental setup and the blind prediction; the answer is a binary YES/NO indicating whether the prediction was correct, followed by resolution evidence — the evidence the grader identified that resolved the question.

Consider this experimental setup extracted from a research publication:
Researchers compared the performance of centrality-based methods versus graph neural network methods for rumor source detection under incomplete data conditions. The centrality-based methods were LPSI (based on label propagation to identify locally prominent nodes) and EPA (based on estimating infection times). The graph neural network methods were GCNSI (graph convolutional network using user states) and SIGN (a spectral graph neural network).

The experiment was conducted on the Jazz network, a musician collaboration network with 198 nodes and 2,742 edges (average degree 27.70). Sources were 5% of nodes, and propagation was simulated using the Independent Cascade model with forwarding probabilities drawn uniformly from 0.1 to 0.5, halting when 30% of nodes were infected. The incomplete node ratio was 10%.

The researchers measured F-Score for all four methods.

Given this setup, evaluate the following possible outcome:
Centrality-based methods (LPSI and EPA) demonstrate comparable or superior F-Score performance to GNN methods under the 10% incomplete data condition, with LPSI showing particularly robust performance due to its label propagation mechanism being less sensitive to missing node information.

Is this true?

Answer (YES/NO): NO